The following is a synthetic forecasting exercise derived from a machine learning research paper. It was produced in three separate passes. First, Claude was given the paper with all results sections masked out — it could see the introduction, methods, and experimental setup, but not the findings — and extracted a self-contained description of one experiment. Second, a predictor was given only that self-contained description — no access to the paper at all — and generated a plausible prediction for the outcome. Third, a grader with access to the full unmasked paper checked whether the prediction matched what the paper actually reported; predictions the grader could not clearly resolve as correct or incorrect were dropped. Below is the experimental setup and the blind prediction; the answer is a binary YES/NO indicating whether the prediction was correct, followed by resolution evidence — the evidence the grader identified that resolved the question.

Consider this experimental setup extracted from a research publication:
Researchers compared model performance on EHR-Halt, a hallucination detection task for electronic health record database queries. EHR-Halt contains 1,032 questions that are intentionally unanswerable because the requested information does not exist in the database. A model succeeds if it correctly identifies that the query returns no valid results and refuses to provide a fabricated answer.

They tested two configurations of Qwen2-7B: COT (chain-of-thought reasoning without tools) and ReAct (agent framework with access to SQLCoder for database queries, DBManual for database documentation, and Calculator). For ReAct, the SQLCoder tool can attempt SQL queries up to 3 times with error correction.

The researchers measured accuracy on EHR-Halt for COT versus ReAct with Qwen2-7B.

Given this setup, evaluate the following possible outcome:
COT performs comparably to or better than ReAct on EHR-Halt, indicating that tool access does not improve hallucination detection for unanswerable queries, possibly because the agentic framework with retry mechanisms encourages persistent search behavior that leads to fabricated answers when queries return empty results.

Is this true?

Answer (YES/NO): NO